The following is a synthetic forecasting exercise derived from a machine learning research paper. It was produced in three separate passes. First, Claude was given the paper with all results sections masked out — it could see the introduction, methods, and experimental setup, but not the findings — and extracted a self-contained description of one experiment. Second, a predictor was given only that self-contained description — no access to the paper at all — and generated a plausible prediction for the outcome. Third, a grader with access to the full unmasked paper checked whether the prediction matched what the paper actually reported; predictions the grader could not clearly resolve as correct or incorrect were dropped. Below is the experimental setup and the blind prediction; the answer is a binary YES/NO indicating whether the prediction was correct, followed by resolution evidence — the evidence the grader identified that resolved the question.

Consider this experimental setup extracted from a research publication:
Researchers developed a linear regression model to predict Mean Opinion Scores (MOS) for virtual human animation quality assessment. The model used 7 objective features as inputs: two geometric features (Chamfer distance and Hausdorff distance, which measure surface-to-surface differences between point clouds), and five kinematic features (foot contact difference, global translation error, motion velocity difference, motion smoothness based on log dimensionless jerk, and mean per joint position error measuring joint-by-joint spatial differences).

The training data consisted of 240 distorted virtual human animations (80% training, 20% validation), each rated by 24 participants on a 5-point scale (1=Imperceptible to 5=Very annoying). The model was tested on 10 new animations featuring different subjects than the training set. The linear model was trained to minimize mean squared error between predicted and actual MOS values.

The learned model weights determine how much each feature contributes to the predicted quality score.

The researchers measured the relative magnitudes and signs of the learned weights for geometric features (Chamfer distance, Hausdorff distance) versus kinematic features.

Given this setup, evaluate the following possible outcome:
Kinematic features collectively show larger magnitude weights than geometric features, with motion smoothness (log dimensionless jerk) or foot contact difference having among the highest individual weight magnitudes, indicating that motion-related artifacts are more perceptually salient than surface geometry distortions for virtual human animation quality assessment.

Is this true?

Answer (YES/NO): NO